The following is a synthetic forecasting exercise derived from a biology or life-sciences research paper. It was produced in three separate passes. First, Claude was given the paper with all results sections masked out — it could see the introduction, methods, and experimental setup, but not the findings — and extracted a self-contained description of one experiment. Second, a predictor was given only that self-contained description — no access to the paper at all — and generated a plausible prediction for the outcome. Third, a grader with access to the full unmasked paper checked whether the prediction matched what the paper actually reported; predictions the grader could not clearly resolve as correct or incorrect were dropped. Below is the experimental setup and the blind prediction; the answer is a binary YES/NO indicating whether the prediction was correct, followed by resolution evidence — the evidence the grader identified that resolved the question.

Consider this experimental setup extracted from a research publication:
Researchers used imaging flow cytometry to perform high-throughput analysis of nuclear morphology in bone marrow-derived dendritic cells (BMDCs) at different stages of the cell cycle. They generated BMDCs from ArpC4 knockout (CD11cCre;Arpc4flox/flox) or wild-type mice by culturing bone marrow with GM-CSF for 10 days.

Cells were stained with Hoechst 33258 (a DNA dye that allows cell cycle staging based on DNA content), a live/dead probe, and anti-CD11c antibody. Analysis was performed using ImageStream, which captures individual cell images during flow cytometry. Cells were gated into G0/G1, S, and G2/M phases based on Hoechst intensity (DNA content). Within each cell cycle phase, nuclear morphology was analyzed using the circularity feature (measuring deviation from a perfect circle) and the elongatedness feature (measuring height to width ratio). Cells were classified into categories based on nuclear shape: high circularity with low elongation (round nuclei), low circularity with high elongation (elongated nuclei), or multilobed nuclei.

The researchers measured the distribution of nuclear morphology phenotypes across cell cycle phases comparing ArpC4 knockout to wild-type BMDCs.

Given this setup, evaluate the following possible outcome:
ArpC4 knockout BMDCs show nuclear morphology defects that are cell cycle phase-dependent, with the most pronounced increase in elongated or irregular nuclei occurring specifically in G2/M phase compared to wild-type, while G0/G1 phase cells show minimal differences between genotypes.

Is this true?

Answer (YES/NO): NO